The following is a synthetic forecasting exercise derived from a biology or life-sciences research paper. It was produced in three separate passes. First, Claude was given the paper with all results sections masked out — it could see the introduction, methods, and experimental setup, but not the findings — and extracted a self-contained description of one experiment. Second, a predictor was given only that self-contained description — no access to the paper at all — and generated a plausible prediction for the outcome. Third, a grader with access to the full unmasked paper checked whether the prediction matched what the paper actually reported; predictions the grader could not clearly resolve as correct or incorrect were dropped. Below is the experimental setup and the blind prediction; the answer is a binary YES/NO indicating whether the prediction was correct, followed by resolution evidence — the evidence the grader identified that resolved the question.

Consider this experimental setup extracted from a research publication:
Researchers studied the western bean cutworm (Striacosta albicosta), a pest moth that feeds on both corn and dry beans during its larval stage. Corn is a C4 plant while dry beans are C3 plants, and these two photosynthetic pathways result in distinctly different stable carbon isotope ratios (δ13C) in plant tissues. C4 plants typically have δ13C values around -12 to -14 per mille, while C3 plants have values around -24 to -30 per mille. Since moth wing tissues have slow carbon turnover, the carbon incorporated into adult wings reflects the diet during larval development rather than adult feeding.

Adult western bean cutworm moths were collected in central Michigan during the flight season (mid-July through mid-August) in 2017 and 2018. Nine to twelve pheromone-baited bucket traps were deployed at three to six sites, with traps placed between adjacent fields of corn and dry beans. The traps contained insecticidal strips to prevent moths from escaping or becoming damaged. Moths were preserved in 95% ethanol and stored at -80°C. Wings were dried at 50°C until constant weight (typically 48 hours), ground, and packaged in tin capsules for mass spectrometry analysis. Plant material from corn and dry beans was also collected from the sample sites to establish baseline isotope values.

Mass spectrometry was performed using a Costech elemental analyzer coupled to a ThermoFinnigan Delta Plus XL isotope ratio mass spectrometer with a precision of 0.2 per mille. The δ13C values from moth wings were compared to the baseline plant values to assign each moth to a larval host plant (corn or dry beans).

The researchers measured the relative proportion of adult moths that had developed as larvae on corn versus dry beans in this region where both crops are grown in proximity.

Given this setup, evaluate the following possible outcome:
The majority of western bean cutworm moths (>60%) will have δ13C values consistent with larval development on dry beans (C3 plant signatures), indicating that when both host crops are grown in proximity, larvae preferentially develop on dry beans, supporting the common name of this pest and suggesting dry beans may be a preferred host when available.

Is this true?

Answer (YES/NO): NO